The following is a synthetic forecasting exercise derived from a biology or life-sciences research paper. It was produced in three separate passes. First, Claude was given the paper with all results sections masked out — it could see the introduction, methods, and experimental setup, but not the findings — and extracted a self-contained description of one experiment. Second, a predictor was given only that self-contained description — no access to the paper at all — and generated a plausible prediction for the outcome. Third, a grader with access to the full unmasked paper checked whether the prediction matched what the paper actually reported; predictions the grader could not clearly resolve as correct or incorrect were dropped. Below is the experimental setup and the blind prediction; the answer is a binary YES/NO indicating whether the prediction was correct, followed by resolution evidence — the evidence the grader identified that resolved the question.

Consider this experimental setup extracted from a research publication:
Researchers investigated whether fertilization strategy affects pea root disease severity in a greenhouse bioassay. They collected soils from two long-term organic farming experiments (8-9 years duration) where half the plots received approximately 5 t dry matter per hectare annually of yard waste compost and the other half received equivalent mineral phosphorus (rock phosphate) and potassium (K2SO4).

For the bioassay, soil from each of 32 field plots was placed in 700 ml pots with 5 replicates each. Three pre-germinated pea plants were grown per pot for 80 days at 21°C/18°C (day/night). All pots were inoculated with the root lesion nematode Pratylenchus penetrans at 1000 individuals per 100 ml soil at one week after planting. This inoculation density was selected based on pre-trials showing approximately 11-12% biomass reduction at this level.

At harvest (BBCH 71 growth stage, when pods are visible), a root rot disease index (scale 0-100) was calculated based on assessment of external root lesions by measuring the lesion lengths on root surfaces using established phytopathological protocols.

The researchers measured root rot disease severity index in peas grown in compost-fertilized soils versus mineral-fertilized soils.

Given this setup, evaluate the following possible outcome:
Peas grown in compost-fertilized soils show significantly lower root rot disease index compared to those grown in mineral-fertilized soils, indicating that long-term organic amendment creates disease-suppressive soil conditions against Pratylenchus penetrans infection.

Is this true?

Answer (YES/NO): NO